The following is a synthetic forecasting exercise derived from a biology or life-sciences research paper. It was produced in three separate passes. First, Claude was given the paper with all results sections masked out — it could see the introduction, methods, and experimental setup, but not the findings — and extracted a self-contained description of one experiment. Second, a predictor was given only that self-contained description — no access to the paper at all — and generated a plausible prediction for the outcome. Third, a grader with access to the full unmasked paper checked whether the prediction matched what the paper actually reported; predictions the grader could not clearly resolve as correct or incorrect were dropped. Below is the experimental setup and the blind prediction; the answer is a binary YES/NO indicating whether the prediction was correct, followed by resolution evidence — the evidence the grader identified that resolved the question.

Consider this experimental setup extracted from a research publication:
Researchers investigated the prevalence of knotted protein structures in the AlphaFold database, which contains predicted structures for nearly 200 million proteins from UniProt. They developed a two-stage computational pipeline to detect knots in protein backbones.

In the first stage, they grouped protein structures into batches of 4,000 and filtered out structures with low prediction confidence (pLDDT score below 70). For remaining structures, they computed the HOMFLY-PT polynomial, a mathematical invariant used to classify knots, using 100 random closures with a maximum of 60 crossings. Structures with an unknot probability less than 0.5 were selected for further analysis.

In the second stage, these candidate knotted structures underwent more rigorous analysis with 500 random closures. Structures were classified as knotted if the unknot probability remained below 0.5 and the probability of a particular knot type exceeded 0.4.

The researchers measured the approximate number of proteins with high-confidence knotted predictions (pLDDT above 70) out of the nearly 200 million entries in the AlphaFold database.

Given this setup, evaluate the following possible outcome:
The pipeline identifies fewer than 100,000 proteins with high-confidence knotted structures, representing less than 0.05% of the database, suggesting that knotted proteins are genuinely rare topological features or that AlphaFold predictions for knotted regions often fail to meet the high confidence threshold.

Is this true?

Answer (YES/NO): NO